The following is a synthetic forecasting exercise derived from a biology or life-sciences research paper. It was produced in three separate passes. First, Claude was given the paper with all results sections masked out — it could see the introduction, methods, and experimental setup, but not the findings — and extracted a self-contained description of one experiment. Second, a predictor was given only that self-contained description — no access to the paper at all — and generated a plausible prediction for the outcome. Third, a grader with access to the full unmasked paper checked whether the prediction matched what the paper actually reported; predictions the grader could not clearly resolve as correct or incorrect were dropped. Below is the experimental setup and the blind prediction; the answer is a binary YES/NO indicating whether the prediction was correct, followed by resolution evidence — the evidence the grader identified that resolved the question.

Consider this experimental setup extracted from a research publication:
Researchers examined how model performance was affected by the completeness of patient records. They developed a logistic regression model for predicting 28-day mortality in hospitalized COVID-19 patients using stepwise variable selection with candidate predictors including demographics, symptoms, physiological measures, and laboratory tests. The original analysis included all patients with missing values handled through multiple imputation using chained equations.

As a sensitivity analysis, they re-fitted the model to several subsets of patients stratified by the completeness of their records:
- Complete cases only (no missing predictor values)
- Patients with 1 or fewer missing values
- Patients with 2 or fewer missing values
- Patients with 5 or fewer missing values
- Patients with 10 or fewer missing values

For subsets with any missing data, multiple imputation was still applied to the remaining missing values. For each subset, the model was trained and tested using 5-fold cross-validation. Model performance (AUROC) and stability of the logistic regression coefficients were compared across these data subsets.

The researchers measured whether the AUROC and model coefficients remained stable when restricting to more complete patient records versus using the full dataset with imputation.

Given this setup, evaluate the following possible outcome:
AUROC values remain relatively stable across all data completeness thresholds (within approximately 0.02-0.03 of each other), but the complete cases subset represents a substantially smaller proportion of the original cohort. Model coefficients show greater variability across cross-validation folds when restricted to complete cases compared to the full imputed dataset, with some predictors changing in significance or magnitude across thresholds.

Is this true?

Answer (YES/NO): NO